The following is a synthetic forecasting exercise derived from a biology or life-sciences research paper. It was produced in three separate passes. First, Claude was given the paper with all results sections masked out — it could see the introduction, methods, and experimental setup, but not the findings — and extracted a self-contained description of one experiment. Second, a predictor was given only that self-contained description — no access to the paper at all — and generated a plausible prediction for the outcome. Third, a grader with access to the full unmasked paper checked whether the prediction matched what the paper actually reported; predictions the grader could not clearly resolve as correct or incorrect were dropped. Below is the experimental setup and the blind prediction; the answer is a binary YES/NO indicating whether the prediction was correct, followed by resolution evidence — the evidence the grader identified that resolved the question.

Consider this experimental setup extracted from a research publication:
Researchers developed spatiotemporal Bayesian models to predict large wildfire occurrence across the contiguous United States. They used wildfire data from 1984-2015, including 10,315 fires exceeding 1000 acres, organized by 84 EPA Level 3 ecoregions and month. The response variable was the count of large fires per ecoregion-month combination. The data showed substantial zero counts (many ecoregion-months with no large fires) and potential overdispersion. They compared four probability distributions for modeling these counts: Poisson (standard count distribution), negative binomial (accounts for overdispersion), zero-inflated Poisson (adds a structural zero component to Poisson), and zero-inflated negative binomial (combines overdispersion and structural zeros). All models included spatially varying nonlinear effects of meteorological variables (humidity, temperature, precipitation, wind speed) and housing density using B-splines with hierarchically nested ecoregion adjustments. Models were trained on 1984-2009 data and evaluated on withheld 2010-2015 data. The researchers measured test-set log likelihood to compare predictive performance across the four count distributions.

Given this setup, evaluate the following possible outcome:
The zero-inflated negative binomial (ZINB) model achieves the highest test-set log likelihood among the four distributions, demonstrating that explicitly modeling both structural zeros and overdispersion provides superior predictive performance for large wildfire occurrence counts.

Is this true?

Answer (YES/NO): YES